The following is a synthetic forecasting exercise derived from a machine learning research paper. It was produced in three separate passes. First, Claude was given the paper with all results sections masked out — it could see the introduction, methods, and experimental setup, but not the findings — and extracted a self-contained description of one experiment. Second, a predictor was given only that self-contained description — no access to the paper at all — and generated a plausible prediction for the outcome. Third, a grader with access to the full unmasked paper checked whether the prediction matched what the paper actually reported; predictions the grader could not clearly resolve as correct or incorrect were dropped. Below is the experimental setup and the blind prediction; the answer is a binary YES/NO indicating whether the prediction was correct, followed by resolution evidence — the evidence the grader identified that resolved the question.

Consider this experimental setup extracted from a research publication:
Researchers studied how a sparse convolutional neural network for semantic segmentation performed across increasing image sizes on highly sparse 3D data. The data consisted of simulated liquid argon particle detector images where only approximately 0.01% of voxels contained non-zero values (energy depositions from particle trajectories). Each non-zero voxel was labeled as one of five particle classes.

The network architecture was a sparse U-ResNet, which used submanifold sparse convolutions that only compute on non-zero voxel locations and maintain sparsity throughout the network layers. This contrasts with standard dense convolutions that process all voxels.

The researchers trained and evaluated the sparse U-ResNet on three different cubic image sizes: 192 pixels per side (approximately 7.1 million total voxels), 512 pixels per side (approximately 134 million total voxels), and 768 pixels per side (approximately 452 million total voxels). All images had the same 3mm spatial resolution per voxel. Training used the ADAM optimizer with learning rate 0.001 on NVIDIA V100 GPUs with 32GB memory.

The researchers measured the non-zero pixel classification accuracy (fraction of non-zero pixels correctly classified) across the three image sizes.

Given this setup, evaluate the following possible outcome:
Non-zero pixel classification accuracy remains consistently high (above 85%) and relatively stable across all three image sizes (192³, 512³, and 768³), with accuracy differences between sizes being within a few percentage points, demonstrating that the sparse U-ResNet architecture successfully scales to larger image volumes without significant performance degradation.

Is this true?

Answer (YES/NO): YES